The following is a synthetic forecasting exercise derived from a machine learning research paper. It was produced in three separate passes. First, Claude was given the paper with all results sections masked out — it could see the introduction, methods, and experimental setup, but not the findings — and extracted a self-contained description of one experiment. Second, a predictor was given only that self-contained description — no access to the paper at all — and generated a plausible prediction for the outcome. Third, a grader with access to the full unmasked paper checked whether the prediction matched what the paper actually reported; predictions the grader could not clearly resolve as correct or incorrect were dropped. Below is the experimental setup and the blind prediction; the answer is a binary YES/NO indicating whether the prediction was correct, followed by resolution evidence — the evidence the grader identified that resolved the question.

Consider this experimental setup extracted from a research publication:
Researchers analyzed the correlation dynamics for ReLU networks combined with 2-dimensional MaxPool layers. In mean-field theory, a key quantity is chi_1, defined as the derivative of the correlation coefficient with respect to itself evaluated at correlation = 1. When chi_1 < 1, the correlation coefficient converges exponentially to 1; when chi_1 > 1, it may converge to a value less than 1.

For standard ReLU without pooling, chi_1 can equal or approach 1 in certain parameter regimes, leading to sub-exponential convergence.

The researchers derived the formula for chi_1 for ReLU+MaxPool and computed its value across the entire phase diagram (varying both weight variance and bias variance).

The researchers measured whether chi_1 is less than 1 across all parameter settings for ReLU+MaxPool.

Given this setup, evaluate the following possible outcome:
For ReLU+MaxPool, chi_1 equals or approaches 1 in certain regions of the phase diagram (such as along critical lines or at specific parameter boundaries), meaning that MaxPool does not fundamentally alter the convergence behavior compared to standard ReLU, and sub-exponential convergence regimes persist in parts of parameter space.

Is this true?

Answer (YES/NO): NO